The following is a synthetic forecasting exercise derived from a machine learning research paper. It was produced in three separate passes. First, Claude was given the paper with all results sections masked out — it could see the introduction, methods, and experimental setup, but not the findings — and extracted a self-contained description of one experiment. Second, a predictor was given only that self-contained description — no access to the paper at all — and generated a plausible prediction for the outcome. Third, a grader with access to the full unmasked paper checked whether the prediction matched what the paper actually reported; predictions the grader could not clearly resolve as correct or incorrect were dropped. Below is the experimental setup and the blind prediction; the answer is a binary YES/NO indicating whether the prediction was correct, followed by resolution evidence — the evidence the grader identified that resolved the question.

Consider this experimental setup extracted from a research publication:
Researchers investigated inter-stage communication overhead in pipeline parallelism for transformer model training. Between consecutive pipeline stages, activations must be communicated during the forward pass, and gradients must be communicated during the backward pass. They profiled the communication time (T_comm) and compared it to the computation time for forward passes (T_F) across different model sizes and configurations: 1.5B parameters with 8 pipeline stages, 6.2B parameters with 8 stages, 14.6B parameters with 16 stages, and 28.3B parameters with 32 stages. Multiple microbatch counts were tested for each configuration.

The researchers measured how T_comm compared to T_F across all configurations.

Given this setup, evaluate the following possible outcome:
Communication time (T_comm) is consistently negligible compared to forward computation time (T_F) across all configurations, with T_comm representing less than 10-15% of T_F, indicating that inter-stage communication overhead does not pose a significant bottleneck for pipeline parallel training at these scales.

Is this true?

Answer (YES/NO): YES